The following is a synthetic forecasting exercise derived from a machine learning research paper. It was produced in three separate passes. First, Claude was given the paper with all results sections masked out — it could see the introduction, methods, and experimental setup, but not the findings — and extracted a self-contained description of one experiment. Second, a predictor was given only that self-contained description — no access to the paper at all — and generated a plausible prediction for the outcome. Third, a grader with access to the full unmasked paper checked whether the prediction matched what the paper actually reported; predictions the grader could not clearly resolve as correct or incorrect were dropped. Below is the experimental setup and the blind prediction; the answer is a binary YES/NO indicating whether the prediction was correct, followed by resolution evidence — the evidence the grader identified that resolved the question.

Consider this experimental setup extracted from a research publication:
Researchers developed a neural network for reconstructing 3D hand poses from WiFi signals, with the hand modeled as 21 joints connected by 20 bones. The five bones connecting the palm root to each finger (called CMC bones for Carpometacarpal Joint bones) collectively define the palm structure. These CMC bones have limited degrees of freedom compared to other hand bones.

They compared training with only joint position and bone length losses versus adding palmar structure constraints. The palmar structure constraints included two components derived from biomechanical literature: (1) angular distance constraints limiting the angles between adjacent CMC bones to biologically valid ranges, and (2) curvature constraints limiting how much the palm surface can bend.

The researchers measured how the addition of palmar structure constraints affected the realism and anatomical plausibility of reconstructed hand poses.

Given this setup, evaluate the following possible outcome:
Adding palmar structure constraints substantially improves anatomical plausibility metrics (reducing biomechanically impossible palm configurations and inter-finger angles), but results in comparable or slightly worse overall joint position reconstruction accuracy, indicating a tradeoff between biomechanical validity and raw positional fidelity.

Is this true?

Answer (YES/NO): NO